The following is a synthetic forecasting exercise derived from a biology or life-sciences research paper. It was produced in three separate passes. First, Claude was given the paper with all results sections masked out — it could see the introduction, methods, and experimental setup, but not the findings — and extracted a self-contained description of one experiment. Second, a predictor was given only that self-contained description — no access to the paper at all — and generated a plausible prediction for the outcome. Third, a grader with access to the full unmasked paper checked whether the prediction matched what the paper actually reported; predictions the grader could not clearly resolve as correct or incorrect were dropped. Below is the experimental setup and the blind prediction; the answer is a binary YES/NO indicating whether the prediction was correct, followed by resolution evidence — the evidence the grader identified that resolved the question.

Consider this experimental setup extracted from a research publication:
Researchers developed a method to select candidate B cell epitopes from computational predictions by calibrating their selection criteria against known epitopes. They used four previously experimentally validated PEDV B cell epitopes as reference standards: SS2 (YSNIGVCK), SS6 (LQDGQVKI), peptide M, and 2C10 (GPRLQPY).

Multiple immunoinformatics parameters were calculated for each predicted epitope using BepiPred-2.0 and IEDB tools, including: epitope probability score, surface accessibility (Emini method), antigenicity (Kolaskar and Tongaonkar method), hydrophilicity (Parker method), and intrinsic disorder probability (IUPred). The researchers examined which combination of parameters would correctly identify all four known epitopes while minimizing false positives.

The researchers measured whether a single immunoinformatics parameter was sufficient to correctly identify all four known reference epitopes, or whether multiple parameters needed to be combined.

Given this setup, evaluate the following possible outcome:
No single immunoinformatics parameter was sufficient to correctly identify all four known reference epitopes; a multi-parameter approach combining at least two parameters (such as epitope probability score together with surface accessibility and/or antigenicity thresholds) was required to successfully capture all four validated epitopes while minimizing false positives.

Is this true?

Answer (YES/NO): YES